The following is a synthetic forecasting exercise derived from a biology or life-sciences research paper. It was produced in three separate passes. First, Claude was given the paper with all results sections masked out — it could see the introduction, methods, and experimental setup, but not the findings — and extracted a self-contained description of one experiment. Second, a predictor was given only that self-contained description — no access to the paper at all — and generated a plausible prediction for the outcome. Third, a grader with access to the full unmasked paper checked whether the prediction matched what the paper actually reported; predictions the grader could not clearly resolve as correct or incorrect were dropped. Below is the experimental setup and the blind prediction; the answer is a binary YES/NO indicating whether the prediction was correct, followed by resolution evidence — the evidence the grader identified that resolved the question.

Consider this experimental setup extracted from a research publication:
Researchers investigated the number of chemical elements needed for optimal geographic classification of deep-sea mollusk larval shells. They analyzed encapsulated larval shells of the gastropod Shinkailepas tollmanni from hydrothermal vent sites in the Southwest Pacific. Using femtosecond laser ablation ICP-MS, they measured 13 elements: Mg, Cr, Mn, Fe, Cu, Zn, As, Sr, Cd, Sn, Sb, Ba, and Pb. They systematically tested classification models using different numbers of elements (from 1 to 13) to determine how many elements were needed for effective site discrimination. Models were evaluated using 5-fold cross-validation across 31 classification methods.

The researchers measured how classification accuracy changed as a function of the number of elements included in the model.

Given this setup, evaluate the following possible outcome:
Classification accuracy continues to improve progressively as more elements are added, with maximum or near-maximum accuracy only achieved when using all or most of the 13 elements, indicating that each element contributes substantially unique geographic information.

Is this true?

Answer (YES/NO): NO